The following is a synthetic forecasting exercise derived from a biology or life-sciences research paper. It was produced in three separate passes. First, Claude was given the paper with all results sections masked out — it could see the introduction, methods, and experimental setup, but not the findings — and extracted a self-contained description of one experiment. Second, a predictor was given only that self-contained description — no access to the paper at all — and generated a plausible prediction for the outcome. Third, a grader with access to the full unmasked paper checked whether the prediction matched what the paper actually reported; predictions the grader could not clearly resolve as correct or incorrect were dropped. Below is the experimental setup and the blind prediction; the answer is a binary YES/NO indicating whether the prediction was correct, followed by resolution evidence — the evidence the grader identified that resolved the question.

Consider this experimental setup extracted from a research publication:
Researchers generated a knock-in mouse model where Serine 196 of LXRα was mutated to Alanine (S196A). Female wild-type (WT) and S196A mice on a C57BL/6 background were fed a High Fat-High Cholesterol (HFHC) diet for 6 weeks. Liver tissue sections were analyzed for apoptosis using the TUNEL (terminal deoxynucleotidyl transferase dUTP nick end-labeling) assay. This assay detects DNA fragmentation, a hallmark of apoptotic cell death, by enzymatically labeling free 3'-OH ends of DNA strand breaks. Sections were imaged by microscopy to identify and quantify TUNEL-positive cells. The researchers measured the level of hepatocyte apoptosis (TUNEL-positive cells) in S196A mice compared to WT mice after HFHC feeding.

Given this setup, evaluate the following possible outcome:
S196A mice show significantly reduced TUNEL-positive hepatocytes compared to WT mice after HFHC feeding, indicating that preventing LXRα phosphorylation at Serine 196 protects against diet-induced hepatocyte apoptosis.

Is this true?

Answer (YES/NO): NO